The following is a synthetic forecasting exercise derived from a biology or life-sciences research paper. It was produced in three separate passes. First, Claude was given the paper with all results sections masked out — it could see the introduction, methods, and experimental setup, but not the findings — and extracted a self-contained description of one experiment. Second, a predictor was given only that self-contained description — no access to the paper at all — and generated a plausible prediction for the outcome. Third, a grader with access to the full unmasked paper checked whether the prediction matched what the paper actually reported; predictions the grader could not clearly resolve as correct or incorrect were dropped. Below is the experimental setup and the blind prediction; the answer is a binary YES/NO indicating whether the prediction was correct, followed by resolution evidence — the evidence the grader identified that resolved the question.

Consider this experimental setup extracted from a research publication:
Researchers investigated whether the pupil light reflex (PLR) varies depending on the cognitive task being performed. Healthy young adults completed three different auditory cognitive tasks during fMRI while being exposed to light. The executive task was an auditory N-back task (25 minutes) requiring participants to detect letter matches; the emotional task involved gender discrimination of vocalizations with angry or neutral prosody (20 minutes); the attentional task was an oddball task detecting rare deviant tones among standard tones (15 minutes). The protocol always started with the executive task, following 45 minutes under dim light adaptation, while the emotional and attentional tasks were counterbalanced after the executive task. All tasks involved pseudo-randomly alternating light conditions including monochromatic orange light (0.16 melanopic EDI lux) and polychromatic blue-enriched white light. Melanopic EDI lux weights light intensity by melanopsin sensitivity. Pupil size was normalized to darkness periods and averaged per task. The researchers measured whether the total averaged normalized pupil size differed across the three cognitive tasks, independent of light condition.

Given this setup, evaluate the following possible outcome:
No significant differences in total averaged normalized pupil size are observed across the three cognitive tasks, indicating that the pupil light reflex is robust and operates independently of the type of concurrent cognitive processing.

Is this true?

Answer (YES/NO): NO